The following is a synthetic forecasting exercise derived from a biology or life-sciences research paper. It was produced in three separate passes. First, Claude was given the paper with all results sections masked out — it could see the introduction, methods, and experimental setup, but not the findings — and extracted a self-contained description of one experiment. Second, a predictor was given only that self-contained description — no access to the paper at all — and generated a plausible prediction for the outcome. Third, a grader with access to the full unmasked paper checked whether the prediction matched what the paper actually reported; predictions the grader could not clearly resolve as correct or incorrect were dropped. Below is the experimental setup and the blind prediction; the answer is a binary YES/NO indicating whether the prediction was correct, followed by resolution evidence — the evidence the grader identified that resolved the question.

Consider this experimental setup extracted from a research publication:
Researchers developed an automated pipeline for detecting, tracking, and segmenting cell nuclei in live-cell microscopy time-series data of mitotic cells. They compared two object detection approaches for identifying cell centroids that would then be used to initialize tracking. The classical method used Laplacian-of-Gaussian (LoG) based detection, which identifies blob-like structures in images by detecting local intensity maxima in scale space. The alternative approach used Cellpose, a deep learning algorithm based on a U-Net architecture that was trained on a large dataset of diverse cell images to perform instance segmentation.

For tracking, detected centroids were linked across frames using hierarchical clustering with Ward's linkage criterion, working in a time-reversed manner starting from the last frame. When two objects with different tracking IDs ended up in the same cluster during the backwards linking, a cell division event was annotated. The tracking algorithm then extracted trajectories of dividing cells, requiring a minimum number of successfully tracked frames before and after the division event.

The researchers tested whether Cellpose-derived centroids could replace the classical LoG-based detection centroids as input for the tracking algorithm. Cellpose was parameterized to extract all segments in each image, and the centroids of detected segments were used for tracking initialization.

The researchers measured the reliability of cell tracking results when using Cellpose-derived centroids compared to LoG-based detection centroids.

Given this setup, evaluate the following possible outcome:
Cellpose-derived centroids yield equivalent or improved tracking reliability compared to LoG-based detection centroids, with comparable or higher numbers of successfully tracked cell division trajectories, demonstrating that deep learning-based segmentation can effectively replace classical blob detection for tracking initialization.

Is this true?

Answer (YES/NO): NO